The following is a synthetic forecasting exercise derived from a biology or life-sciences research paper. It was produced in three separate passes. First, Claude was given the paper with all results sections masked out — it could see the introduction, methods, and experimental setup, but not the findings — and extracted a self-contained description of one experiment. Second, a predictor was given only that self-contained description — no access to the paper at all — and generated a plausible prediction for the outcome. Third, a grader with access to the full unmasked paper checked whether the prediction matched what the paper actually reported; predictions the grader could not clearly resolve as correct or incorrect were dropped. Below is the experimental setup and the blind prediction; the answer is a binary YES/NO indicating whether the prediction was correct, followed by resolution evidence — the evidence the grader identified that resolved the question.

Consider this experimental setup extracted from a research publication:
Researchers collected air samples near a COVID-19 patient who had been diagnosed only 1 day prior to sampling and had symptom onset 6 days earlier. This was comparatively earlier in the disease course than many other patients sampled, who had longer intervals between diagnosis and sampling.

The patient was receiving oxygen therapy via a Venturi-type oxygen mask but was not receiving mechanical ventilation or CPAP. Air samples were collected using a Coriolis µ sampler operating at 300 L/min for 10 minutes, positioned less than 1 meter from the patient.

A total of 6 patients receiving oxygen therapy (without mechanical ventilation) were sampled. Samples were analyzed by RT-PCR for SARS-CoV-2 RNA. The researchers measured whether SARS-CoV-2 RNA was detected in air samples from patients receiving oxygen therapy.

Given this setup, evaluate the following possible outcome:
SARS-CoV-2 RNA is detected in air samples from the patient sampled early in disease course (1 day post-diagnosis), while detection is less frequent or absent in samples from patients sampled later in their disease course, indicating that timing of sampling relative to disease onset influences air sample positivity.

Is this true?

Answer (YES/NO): YES